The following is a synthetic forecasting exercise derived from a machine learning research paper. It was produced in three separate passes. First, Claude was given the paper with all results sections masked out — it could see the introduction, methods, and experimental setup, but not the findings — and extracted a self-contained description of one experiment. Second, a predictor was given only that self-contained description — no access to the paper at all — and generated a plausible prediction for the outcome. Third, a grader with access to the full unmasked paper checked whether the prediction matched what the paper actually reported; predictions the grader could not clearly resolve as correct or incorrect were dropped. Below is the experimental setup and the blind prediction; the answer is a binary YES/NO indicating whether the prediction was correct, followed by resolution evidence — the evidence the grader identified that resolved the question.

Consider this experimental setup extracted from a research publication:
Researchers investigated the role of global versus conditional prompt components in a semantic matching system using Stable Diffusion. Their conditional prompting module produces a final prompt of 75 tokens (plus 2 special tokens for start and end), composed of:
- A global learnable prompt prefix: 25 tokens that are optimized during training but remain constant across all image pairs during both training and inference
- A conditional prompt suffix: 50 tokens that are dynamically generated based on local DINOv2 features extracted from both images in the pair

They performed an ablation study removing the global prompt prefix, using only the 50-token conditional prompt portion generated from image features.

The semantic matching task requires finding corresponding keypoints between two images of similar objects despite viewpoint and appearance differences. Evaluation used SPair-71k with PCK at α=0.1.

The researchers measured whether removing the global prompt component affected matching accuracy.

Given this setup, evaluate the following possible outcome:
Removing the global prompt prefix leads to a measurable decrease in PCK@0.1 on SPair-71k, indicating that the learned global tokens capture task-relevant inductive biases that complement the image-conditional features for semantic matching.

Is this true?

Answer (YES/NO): YES